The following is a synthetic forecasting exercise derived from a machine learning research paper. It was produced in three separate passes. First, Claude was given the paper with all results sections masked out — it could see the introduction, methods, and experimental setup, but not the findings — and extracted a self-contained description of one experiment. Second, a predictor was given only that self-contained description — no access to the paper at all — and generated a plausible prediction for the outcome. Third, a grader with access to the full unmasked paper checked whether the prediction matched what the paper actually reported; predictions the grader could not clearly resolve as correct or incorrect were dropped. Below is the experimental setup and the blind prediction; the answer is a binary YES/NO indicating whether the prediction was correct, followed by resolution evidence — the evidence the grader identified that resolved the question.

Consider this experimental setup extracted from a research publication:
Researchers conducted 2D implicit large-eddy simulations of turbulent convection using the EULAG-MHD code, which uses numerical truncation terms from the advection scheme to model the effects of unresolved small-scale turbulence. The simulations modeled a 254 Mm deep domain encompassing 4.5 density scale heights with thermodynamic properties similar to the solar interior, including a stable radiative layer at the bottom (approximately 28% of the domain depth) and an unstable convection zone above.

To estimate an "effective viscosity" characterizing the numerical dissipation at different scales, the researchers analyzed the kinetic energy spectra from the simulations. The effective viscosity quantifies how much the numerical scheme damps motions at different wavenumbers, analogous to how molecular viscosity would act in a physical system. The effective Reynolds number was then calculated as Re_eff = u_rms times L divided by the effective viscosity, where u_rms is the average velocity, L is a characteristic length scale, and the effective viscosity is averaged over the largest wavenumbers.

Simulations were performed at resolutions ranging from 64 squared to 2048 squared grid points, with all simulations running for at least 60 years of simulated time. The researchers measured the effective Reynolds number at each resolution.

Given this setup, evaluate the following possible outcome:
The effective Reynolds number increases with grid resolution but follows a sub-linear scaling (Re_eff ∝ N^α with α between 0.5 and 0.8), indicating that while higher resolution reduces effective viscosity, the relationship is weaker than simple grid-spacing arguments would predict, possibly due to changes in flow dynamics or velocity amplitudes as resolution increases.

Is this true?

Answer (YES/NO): NO